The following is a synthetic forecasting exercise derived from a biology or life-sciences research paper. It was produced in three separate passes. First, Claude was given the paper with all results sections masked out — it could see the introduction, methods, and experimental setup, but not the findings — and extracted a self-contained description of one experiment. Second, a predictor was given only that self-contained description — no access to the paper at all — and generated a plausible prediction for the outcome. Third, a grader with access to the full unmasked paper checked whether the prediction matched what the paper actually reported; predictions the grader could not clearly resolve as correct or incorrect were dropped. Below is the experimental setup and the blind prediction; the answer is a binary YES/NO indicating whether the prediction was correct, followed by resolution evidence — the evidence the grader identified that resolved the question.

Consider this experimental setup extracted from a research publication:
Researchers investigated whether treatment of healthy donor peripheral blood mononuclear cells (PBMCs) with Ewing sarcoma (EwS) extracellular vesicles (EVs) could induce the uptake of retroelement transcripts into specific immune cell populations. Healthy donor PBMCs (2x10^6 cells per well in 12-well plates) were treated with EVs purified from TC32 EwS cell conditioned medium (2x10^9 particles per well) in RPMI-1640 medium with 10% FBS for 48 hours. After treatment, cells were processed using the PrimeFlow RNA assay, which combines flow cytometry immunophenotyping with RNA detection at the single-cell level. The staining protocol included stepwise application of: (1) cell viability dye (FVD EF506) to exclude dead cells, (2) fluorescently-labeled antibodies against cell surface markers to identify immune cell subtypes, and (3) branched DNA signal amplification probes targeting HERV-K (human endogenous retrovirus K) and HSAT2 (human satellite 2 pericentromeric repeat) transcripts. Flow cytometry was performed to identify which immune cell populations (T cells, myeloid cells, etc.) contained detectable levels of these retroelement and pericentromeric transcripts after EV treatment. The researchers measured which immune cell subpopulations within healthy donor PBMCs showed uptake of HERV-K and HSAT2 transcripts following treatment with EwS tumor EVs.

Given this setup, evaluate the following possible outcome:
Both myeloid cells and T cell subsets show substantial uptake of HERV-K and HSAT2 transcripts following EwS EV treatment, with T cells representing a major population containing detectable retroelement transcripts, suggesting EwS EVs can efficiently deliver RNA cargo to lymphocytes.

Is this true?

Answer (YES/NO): NO